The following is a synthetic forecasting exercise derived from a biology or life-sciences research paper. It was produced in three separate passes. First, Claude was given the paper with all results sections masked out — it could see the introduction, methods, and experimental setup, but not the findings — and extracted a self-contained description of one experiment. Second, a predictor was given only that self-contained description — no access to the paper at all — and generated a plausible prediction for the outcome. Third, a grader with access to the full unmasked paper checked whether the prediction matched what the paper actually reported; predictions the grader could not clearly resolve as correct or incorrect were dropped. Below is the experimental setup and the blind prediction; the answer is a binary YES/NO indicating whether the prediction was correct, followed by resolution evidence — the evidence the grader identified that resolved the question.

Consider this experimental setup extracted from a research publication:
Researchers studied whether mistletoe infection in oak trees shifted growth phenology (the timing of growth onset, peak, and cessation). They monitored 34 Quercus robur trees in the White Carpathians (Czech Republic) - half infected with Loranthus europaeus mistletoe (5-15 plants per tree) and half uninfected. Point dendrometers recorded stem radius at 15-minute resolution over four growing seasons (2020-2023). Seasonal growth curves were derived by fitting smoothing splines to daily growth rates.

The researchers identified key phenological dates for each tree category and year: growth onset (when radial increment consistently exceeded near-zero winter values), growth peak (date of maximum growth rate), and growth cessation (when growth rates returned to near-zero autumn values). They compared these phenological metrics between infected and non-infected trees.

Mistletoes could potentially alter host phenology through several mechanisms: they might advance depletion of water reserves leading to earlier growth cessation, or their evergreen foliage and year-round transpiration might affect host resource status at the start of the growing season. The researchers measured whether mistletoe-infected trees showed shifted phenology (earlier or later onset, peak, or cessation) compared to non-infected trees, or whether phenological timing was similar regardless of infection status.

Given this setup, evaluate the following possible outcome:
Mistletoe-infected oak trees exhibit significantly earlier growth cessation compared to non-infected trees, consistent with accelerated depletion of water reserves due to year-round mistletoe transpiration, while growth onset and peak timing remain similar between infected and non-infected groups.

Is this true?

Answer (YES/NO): NO